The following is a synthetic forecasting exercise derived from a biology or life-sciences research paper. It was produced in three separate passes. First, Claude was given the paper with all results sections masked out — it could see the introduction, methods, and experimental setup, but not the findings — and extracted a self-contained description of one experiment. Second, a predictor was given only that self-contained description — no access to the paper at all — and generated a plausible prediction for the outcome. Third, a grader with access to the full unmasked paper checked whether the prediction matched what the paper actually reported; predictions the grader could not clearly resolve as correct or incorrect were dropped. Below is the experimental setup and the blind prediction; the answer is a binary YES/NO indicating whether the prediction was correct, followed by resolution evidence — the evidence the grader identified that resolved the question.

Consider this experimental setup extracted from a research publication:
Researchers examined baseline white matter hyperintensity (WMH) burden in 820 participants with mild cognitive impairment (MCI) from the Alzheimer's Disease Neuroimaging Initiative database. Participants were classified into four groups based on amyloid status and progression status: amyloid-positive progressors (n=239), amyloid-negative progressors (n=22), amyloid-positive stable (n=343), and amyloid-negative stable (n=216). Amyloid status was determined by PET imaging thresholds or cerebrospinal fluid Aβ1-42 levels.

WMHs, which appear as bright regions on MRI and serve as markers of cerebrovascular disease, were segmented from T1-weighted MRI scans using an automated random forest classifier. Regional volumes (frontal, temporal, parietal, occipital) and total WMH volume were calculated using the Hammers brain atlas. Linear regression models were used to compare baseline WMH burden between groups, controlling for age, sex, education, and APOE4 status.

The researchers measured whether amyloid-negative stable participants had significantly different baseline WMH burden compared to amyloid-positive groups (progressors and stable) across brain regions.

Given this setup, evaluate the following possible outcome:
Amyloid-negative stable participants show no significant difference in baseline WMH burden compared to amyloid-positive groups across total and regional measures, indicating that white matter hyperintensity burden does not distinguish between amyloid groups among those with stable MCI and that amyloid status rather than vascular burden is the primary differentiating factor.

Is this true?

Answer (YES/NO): NO